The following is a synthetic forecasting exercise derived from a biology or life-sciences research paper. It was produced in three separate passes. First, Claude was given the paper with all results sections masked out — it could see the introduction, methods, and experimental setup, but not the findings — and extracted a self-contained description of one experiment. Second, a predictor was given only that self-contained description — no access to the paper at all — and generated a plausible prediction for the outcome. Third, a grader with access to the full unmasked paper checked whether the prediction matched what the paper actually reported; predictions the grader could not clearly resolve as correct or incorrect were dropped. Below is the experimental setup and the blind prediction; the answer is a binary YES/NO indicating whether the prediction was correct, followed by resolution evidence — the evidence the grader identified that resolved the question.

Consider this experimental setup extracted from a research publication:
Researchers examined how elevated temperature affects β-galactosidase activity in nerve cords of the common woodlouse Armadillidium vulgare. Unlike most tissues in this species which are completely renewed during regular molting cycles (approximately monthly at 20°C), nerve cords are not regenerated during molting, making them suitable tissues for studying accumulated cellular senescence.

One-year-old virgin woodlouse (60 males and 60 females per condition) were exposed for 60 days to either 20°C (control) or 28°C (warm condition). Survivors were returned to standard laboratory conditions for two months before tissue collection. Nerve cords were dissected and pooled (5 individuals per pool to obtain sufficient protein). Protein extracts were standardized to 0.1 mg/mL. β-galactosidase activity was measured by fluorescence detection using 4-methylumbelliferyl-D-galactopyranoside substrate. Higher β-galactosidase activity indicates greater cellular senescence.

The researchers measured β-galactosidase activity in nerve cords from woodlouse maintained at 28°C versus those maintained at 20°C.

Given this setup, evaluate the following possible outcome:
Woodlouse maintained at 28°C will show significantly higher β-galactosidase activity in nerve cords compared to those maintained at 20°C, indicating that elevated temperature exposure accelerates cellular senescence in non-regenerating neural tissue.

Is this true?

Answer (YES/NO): NO